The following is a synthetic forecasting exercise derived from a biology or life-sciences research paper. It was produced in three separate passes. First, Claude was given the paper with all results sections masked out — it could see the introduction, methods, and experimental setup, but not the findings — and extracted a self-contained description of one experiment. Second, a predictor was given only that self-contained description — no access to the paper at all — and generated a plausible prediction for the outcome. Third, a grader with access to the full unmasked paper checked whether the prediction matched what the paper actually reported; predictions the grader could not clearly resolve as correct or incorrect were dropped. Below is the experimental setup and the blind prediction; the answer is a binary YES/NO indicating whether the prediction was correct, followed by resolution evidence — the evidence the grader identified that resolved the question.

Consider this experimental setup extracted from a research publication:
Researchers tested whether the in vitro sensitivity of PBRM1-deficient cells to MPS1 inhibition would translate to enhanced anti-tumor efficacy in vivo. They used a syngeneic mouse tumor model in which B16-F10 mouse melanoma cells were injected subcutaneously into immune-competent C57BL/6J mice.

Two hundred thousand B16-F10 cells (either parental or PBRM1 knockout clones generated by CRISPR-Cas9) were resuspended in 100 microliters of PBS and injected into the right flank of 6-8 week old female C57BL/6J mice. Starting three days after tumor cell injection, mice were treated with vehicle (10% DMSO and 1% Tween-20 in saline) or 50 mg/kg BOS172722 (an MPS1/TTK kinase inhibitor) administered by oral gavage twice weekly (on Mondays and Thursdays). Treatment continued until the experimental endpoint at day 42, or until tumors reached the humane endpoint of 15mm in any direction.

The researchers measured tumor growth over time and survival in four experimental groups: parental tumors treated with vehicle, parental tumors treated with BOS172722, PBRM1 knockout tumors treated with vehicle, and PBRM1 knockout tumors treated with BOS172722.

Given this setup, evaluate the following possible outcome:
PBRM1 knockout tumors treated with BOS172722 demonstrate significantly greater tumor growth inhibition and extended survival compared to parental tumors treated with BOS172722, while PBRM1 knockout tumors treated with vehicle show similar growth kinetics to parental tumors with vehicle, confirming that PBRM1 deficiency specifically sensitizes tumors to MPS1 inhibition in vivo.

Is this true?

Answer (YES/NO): YES